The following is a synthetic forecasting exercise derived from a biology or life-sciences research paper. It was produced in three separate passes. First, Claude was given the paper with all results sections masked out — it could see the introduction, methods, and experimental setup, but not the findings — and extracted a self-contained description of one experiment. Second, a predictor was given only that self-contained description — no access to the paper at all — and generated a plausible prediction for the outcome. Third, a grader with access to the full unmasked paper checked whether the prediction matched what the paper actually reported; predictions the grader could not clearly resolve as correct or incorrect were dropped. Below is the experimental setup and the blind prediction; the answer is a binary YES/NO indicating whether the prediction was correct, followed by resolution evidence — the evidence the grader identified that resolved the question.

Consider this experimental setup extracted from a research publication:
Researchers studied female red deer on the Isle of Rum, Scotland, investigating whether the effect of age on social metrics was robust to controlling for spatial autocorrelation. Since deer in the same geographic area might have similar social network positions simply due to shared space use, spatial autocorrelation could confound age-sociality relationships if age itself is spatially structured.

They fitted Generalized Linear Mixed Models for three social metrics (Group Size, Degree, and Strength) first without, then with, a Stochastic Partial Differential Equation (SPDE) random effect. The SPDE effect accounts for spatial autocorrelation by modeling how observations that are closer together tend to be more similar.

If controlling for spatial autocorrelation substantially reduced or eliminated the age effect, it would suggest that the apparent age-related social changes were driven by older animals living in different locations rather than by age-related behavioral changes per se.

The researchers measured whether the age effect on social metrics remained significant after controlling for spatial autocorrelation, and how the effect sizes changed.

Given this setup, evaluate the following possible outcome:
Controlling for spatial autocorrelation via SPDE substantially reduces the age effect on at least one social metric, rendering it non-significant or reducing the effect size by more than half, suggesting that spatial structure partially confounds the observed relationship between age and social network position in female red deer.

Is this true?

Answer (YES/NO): YES